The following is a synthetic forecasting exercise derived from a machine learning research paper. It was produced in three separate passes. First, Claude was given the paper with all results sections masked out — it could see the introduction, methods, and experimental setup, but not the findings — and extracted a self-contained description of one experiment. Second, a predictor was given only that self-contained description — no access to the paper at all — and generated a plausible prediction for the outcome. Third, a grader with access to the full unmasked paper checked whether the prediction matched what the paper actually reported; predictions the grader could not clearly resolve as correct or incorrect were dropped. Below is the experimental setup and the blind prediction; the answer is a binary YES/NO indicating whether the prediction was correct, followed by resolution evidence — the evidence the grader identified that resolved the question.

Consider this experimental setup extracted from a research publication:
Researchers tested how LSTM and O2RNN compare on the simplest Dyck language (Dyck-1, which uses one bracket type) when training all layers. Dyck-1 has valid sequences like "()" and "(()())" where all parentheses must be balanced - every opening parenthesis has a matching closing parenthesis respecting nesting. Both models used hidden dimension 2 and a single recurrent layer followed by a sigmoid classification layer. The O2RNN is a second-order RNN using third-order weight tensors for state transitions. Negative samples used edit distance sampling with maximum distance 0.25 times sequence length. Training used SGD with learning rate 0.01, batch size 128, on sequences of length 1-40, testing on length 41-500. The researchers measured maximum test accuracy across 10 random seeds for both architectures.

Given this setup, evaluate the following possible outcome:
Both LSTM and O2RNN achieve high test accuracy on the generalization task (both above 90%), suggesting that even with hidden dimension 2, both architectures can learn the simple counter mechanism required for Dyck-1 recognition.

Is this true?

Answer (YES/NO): NO